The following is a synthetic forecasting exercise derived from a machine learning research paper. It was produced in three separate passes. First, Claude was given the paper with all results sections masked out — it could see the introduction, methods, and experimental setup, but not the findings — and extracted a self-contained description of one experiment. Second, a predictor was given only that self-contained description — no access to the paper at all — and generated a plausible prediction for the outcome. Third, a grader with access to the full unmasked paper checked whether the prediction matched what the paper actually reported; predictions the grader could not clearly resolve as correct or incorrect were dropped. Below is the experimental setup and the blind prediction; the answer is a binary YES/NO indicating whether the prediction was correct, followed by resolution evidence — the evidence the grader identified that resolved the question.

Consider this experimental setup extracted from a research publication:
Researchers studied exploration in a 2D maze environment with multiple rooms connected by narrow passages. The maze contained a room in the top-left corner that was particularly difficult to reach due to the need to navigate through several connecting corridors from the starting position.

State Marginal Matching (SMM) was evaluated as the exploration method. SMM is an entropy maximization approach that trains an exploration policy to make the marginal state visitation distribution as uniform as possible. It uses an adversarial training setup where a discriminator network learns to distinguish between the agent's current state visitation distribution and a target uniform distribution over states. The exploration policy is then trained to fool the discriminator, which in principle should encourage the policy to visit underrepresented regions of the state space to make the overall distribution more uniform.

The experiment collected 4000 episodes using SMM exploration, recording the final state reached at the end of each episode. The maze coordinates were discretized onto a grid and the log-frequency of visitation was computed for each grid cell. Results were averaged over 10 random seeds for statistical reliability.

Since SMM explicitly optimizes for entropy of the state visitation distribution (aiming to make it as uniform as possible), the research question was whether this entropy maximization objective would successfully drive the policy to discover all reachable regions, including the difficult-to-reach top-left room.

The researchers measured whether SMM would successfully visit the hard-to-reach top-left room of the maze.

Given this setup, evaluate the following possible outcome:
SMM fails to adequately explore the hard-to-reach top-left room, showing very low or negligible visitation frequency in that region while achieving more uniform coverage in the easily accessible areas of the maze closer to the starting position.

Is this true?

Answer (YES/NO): YES